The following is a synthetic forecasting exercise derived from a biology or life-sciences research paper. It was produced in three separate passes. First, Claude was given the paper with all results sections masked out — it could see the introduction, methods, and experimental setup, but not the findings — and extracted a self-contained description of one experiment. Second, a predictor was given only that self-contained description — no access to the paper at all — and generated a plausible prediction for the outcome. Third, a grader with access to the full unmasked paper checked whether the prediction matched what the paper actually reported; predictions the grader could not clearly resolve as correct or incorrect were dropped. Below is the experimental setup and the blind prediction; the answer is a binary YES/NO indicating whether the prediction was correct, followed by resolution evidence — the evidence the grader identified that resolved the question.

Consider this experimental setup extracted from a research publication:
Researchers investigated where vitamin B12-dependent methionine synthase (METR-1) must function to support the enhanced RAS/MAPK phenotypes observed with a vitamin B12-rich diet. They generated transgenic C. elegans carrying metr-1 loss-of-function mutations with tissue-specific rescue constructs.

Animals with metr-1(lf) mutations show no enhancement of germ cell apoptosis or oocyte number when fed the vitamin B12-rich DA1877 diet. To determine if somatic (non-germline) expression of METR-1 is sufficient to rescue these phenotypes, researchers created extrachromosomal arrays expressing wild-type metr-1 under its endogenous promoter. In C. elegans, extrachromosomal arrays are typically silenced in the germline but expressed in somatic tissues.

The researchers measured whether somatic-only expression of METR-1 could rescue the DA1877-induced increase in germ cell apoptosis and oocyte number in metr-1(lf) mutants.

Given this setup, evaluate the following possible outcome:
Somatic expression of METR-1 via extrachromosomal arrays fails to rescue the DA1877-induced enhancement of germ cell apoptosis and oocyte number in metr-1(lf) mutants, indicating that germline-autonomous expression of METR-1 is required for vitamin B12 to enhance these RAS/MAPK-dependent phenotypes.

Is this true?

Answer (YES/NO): YES